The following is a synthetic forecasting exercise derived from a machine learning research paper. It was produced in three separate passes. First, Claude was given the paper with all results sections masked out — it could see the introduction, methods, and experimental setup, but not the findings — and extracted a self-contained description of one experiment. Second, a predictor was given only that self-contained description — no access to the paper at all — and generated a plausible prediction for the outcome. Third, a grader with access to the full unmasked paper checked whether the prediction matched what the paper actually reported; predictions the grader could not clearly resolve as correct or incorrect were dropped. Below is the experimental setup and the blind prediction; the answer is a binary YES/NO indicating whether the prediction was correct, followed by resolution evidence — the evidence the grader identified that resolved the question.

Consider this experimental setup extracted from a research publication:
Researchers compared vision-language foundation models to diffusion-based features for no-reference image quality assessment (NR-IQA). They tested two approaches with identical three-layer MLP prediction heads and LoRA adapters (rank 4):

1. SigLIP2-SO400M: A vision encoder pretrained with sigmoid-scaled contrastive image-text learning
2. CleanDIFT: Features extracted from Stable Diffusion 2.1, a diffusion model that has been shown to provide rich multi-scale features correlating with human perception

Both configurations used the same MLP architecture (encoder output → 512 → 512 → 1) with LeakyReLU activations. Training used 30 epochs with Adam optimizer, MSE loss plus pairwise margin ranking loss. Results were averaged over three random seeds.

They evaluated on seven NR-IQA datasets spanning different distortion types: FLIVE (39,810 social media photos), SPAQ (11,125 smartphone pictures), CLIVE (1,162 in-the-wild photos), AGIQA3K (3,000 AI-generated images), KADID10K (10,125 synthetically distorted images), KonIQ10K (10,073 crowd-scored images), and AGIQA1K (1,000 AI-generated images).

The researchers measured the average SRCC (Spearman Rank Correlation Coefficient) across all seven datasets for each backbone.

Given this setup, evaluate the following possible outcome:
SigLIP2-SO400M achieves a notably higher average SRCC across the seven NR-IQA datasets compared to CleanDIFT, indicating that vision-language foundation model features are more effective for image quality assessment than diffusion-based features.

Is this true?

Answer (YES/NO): YES